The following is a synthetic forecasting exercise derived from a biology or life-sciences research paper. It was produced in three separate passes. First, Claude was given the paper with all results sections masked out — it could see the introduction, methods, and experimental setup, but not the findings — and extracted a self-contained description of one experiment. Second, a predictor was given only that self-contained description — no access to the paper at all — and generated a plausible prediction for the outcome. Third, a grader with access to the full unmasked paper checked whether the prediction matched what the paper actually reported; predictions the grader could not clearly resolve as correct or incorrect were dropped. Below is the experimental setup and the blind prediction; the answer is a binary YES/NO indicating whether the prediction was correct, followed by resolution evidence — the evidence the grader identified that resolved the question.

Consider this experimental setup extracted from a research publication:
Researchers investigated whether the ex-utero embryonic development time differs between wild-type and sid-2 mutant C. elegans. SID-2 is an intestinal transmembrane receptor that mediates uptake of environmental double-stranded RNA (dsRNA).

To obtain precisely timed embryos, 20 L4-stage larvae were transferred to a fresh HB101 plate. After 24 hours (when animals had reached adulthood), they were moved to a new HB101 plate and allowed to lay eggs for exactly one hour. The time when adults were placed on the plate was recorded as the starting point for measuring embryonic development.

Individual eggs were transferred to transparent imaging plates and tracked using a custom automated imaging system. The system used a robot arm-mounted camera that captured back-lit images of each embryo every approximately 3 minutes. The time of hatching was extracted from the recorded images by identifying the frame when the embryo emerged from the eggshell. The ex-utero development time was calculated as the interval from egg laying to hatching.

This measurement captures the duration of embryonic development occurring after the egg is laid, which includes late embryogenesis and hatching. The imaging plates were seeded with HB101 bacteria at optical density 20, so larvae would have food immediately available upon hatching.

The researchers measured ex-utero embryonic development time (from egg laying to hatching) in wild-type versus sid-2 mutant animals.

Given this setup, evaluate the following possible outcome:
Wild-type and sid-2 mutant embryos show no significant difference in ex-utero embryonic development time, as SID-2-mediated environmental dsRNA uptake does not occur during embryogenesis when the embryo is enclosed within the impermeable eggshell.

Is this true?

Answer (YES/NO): NO